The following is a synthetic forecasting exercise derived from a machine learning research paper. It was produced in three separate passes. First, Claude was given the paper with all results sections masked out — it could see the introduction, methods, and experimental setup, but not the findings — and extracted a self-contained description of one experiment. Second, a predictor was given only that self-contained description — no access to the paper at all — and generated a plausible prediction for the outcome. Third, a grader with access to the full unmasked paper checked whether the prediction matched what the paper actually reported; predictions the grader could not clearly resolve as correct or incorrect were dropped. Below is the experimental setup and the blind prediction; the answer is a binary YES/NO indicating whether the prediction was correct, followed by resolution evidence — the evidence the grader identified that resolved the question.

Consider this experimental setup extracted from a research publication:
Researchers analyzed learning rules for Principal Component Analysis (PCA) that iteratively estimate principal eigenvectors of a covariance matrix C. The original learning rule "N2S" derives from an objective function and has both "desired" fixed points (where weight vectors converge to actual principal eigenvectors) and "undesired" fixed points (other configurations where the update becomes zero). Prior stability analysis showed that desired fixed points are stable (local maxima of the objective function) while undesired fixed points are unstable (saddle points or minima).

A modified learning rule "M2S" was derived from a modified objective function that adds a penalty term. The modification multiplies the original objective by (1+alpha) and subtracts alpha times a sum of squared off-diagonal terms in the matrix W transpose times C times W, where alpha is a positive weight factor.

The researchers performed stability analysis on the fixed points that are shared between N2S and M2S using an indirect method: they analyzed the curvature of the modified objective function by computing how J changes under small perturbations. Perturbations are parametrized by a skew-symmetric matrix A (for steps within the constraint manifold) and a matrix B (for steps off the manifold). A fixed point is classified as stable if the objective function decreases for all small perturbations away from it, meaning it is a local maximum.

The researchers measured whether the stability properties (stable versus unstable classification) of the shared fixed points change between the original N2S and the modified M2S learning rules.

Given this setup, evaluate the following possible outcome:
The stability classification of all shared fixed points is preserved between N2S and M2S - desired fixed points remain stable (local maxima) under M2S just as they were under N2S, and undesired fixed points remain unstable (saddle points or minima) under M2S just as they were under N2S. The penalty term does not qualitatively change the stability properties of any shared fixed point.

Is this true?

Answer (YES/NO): YES